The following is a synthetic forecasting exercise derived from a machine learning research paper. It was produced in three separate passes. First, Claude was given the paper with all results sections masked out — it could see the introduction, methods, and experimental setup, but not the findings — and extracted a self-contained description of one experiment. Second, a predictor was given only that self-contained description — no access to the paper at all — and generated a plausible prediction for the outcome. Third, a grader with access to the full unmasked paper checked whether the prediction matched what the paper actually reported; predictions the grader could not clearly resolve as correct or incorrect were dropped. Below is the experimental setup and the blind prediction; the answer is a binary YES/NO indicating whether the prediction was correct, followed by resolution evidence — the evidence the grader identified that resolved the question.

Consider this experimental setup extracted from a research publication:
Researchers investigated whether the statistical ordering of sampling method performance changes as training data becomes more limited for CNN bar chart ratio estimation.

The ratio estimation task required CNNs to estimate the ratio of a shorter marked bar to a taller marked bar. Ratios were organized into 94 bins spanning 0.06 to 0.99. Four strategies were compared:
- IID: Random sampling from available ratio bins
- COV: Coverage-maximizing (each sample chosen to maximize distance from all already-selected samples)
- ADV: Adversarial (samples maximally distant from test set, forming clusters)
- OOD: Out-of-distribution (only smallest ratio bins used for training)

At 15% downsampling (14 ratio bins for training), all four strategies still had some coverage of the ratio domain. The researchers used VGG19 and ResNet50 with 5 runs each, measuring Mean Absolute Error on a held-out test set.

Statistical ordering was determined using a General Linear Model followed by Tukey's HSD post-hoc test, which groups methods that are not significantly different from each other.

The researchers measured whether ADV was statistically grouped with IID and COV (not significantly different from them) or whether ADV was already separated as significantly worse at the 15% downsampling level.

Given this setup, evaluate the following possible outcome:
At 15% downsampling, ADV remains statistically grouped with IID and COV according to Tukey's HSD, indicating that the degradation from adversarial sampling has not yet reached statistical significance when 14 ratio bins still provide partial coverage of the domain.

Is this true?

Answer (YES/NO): YES